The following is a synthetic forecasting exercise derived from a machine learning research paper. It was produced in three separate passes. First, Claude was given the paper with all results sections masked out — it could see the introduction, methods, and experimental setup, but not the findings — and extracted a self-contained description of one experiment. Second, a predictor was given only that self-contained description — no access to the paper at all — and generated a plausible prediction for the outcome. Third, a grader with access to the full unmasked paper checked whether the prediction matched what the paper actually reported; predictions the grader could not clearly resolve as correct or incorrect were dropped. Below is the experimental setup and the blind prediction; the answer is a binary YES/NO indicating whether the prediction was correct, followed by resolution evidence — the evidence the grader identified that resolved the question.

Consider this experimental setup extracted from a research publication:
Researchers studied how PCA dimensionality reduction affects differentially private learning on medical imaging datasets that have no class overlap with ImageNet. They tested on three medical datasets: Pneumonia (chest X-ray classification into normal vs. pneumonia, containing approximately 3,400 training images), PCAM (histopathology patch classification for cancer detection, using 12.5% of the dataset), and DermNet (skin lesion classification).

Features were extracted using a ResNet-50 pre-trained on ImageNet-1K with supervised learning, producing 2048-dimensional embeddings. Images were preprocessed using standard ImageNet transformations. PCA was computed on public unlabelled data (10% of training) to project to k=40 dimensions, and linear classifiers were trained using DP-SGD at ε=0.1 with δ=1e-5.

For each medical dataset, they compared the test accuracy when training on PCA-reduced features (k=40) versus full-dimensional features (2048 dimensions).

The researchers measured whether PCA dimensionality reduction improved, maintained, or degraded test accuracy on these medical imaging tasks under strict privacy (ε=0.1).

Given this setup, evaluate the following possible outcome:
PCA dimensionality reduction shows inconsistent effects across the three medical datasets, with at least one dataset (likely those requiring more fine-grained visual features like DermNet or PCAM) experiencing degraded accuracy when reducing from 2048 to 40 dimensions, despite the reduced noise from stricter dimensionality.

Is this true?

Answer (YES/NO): NO